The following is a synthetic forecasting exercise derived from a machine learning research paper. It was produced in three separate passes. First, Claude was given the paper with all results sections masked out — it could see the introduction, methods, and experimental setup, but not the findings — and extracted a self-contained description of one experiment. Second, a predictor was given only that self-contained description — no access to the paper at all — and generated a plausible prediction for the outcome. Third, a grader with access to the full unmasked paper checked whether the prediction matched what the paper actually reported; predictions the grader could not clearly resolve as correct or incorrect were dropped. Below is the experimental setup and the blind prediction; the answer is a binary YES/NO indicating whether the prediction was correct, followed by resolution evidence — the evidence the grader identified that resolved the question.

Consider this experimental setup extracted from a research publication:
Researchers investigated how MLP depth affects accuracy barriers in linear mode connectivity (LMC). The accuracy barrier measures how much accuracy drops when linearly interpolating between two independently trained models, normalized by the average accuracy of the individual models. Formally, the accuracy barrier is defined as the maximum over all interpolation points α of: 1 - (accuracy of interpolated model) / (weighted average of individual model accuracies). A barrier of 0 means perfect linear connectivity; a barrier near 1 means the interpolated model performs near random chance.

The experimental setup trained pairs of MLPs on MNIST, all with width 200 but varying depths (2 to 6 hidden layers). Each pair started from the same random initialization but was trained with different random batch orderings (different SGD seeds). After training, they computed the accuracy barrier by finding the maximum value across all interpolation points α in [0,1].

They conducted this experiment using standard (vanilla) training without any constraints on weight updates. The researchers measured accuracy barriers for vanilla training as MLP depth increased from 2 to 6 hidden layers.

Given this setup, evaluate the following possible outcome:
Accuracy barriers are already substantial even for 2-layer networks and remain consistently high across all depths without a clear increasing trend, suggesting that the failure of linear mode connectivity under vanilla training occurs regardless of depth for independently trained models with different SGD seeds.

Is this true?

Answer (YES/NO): NO